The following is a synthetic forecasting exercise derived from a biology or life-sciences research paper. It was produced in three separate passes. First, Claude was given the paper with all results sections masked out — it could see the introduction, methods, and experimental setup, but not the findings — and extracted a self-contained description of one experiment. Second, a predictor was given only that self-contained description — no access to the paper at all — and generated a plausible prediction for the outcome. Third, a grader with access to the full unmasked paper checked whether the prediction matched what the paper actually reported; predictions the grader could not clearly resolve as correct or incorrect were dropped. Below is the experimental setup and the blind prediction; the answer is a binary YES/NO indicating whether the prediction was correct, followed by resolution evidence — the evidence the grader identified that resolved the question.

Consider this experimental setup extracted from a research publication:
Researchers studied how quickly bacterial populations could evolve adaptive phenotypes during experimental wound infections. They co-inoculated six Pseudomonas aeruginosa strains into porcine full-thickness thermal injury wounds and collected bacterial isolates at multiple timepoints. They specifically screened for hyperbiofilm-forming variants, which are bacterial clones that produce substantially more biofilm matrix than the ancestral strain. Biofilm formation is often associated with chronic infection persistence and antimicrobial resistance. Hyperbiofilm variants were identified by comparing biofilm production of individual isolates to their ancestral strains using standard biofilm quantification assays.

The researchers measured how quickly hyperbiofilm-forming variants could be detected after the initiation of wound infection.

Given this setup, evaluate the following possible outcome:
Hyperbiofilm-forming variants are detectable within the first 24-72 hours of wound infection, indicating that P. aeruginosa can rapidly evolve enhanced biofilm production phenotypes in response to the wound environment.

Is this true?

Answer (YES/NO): YES